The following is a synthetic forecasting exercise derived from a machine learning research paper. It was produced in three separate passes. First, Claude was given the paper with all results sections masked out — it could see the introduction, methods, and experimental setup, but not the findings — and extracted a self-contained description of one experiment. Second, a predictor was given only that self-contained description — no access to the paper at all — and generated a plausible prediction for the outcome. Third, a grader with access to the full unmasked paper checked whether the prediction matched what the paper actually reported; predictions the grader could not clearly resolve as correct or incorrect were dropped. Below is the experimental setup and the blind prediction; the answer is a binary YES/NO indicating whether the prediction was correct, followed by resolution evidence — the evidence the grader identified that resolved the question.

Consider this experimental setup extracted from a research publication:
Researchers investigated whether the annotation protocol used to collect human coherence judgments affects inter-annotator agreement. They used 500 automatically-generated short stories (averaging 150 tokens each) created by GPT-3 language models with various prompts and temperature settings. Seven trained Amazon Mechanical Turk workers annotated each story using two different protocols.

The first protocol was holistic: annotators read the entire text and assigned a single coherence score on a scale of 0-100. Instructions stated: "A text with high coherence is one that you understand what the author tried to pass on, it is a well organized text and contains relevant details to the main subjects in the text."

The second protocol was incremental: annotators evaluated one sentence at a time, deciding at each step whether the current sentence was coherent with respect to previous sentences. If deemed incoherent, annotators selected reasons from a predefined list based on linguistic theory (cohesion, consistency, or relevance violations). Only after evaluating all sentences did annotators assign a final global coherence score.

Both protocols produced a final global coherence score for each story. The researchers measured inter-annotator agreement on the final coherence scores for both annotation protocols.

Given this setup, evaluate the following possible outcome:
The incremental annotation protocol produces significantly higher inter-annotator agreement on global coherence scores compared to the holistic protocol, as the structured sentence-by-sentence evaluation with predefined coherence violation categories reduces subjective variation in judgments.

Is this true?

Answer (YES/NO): YES